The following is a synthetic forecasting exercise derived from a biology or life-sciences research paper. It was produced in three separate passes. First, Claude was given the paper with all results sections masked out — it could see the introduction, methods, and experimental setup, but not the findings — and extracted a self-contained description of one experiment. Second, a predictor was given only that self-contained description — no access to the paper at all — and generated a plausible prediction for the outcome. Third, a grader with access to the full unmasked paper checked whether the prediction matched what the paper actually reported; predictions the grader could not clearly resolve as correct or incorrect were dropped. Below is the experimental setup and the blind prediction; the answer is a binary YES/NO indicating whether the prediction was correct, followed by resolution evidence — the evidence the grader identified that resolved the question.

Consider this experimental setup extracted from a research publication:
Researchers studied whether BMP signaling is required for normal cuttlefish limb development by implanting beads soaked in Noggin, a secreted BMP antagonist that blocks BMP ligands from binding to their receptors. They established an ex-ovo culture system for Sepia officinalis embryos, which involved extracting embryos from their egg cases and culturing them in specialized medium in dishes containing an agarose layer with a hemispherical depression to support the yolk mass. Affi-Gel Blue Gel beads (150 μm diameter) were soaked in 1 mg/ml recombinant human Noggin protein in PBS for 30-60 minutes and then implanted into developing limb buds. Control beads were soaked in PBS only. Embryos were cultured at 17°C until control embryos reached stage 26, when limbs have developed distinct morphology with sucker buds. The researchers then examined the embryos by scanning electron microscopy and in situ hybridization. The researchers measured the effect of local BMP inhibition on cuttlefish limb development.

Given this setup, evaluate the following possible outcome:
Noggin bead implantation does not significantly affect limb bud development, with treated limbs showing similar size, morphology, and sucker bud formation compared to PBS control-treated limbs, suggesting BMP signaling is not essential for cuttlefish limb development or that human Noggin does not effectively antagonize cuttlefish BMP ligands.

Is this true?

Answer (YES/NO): NO